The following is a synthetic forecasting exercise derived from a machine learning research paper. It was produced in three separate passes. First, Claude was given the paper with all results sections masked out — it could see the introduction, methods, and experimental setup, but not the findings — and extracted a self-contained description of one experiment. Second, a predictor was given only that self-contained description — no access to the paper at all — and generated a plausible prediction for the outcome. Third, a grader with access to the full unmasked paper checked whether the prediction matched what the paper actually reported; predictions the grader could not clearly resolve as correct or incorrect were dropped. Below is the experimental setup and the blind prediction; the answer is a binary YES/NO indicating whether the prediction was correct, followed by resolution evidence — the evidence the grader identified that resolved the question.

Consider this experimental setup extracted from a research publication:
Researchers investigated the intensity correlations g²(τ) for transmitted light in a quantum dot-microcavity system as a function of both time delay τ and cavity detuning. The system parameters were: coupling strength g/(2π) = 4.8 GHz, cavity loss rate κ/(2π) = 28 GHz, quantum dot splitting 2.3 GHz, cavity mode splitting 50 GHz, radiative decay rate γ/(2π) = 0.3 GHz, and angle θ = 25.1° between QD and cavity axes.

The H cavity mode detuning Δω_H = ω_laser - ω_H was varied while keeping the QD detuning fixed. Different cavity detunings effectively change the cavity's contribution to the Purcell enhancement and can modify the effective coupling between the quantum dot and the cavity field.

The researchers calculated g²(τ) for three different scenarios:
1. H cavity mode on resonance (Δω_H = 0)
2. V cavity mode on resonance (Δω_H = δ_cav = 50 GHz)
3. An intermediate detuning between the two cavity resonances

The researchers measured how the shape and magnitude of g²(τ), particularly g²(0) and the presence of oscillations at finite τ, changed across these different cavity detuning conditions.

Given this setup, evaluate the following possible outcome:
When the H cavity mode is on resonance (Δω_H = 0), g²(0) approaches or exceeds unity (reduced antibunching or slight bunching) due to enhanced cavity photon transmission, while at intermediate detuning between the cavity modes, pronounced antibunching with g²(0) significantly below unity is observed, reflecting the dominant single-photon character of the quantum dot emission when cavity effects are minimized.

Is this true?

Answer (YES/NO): NO